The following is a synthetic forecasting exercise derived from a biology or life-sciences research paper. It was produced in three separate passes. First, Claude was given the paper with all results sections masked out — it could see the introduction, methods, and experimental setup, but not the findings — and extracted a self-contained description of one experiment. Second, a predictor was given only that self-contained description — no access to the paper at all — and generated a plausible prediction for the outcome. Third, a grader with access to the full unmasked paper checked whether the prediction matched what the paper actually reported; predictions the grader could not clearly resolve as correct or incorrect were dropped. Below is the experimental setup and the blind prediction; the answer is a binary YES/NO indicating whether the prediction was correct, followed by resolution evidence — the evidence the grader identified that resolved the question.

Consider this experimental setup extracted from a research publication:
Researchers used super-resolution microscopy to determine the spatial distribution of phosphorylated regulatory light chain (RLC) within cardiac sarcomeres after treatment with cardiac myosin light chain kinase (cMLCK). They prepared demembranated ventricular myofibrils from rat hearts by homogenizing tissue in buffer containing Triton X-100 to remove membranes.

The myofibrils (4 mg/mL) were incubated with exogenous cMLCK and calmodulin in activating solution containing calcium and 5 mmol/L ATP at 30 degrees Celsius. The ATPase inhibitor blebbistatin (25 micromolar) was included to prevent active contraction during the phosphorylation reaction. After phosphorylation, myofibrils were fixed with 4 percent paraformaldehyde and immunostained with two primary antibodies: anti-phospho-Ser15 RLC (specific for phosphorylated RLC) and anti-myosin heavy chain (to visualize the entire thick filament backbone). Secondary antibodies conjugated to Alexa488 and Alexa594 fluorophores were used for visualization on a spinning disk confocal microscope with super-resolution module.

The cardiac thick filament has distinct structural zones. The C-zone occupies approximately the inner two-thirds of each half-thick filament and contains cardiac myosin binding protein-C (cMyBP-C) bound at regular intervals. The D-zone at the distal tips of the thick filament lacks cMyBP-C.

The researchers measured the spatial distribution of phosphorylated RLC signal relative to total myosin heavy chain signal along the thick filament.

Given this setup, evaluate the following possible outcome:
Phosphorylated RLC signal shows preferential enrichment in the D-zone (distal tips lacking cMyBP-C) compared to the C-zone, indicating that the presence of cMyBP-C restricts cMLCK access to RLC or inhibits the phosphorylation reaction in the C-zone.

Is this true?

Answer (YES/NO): NO